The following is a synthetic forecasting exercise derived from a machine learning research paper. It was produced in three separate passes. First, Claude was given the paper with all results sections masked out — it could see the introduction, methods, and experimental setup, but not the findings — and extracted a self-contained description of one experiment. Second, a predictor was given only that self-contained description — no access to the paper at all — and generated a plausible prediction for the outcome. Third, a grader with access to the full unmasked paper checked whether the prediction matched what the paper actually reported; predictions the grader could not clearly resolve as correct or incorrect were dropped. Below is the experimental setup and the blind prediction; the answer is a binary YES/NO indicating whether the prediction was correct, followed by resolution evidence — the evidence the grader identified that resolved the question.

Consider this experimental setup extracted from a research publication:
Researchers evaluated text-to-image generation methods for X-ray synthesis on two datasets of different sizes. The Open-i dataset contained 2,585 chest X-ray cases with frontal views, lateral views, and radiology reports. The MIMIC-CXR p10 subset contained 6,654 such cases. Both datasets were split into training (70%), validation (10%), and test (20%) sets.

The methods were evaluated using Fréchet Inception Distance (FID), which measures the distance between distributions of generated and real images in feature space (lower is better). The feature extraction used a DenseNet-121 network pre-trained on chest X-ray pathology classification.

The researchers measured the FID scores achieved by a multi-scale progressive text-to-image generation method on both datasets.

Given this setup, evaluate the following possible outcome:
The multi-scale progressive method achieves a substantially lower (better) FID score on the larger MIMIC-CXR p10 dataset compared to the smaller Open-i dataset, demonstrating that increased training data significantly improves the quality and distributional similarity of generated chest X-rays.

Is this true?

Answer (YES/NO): YES